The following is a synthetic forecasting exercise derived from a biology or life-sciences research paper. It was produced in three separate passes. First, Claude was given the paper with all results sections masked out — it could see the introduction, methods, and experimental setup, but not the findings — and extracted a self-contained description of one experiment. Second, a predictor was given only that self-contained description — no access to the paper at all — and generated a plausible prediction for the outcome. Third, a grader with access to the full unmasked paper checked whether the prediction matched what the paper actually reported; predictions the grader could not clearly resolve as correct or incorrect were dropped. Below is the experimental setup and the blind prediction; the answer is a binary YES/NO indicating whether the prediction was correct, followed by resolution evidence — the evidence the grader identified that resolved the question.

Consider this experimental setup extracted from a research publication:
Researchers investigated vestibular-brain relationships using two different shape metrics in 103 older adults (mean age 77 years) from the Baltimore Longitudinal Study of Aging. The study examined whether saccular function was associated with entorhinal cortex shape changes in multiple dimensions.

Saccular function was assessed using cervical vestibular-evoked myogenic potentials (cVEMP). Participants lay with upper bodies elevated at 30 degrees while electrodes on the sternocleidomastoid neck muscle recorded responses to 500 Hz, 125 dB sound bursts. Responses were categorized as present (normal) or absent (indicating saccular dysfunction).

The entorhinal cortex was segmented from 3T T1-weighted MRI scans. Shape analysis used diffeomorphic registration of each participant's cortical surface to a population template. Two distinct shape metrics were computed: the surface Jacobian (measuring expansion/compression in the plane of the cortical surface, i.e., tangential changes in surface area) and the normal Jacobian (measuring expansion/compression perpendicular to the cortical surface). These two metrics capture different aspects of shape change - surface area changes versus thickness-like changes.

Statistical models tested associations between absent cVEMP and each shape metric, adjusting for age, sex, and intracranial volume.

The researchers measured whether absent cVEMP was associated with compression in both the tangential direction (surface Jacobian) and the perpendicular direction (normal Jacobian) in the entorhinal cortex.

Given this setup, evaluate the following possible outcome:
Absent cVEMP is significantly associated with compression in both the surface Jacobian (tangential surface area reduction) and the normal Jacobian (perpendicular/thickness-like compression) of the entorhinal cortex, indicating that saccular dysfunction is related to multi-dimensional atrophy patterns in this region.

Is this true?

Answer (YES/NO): YES